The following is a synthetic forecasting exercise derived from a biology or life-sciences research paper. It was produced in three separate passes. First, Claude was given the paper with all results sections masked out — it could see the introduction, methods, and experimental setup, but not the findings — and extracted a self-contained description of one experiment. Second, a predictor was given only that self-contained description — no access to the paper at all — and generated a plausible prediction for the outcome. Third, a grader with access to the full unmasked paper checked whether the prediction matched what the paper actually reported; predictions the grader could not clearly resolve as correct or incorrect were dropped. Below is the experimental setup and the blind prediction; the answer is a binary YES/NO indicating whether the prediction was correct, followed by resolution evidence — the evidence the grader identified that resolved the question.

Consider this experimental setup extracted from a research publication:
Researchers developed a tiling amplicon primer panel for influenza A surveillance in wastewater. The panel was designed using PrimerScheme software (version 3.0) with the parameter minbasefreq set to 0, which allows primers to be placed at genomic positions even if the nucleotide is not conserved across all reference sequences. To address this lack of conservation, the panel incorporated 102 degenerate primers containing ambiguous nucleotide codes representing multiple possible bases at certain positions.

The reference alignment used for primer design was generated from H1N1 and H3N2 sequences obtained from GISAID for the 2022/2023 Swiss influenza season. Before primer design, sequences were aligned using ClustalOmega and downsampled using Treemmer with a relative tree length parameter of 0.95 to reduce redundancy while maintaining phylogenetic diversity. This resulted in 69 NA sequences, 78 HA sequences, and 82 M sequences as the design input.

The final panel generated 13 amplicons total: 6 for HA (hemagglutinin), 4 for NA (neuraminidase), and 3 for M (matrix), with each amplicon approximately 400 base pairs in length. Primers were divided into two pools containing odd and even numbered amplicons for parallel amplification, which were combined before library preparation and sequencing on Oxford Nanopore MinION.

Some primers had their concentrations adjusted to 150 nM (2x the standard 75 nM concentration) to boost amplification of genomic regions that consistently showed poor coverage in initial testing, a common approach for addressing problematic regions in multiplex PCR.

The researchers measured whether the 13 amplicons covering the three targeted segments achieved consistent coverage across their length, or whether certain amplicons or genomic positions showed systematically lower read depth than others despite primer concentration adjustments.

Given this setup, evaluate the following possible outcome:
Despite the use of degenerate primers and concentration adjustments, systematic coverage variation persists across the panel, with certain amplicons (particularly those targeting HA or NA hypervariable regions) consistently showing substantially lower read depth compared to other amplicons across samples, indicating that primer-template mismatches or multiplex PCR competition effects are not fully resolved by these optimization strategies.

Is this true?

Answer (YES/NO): YES